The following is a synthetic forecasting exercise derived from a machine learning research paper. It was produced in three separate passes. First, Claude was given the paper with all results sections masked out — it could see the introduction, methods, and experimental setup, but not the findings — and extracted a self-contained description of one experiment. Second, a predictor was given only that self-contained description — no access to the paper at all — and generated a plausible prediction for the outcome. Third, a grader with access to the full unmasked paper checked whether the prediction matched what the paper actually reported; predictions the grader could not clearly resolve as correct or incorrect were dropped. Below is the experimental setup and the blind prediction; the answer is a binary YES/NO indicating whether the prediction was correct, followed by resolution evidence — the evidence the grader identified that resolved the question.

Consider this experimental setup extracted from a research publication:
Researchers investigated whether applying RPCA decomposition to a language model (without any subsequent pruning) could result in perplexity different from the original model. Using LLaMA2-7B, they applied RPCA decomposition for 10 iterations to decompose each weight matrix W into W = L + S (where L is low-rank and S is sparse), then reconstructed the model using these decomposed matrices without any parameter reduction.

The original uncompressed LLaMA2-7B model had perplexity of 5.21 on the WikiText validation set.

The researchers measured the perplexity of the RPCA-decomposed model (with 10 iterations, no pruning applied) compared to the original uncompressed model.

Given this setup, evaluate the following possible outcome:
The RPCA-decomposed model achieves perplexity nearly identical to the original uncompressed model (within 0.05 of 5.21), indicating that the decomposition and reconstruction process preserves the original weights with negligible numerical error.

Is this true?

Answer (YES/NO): NO